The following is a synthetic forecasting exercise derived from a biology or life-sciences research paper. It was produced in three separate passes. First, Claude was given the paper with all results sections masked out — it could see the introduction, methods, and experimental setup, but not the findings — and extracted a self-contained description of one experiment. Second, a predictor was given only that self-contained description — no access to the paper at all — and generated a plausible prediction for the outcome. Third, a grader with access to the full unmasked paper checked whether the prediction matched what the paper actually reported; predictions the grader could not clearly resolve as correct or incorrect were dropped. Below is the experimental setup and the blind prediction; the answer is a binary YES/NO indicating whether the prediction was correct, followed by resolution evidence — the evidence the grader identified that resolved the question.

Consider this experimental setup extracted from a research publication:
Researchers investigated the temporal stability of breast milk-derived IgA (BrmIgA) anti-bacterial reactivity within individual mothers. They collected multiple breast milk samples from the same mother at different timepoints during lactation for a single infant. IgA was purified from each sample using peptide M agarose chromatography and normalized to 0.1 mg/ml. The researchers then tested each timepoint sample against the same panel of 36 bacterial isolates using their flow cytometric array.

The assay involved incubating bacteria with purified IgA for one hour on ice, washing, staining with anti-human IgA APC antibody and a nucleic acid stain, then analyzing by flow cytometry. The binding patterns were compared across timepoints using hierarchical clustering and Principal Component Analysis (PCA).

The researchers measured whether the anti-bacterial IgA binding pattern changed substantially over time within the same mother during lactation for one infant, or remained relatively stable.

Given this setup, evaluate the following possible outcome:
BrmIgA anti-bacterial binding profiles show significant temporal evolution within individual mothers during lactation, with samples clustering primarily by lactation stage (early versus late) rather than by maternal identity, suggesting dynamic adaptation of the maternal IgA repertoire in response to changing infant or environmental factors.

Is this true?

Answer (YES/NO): NO